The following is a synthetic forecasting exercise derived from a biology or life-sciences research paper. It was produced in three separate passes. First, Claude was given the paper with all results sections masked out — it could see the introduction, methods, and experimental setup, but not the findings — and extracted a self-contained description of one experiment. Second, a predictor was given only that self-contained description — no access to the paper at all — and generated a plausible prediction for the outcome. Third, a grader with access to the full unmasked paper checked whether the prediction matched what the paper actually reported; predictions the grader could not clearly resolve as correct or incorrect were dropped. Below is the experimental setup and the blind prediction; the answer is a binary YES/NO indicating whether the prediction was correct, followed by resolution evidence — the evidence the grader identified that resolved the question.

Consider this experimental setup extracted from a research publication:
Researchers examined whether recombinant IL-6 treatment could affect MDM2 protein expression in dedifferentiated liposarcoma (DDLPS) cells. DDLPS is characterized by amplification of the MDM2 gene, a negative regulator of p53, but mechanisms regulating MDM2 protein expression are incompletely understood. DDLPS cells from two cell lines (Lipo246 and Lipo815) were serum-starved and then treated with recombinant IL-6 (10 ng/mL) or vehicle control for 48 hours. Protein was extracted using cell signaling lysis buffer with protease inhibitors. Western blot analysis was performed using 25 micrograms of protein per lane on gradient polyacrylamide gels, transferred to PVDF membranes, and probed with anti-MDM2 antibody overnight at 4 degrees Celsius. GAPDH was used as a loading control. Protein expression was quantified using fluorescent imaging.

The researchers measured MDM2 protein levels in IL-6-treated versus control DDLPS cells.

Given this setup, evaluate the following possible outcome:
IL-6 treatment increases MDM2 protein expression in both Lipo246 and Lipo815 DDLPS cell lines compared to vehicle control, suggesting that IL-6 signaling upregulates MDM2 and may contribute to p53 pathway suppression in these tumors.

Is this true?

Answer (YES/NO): YES